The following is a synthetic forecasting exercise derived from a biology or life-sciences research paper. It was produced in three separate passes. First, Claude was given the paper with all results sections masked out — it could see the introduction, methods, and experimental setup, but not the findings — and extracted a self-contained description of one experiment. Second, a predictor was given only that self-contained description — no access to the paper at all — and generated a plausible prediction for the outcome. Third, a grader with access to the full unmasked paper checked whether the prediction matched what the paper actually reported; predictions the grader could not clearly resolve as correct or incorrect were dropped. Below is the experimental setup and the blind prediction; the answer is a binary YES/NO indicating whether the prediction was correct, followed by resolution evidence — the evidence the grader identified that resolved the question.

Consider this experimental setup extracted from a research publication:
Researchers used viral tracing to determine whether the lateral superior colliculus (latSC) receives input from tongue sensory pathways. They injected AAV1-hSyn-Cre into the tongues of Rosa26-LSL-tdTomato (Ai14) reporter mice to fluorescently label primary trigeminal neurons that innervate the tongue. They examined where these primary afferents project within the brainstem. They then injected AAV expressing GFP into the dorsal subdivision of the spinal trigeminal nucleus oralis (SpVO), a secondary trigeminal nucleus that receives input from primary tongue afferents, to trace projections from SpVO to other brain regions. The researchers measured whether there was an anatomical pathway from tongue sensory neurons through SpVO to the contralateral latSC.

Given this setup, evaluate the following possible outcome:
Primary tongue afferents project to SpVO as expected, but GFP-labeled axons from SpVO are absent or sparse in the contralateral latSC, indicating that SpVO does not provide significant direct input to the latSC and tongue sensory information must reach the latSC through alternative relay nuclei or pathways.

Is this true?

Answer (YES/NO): NO